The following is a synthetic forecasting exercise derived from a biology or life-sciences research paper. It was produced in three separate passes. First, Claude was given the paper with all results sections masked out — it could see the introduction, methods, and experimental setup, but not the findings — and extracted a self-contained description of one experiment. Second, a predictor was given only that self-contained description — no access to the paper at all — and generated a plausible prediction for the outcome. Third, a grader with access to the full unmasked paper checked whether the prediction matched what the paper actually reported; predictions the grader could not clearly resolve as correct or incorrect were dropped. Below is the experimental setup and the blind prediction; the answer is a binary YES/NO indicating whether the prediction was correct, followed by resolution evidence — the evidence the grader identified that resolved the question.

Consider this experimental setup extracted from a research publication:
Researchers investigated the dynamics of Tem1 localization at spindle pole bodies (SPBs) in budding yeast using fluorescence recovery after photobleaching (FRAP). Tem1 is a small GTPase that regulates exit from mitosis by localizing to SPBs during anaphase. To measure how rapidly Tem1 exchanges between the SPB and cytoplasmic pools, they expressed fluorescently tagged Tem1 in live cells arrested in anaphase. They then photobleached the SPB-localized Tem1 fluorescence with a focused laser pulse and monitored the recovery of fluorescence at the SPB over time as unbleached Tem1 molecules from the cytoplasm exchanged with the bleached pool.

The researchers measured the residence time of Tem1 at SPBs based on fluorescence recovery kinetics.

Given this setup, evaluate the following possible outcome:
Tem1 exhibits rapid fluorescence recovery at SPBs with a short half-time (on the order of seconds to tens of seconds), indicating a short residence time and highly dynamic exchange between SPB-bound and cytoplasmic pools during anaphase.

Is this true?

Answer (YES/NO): YES